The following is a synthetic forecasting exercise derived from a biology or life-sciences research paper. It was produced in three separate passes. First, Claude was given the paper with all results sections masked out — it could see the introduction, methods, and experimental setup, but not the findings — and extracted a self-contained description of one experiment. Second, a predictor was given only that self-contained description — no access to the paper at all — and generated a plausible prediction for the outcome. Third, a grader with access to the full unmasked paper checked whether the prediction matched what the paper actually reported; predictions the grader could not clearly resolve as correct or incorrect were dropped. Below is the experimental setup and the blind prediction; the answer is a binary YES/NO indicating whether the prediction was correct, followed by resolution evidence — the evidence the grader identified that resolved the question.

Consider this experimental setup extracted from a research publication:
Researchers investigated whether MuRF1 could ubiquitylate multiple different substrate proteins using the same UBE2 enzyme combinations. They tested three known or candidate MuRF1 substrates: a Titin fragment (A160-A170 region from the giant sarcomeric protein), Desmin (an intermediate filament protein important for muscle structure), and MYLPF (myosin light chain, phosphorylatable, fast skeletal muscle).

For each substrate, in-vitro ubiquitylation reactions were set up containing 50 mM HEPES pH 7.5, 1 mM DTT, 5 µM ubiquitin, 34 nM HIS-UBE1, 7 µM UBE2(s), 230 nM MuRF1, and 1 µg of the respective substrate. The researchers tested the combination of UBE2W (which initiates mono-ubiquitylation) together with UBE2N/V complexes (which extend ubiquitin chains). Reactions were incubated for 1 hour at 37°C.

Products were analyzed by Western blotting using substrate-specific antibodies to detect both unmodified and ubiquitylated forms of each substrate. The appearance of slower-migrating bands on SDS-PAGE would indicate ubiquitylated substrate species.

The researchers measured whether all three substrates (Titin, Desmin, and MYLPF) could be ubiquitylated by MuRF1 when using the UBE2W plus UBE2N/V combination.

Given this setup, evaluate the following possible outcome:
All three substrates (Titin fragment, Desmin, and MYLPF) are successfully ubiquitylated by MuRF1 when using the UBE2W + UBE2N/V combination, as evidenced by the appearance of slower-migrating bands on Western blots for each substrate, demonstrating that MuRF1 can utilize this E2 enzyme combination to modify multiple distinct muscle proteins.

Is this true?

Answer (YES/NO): YES